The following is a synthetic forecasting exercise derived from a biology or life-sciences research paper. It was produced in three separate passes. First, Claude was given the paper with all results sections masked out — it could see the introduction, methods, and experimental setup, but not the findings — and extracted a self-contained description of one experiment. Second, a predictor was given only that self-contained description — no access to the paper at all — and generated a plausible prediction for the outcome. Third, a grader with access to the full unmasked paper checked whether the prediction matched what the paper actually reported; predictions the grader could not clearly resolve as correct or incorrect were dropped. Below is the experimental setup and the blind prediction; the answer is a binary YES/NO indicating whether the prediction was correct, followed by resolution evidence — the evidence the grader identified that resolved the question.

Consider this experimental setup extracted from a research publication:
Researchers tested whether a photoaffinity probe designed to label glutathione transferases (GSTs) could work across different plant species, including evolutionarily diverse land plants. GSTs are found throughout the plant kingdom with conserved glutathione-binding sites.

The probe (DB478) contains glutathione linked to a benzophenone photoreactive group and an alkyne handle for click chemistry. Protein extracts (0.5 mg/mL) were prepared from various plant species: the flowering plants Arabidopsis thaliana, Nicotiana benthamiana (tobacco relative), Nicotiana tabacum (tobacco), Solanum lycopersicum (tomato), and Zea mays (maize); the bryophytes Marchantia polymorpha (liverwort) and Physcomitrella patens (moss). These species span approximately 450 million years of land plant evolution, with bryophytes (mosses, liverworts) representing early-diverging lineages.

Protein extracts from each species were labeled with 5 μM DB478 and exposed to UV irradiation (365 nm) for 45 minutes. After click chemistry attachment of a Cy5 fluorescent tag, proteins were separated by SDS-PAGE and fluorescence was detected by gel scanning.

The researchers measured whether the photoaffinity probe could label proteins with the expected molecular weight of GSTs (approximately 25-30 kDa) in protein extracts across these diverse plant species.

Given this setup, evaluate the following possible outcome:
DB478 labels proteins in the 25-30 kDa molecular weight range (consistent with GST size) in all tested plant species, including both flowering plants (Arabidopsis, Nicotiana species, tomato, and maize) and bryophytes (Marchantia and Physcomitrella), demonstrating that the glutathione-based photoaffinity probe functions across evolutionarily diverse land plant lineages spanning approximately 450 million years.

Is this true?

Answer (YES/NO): YES